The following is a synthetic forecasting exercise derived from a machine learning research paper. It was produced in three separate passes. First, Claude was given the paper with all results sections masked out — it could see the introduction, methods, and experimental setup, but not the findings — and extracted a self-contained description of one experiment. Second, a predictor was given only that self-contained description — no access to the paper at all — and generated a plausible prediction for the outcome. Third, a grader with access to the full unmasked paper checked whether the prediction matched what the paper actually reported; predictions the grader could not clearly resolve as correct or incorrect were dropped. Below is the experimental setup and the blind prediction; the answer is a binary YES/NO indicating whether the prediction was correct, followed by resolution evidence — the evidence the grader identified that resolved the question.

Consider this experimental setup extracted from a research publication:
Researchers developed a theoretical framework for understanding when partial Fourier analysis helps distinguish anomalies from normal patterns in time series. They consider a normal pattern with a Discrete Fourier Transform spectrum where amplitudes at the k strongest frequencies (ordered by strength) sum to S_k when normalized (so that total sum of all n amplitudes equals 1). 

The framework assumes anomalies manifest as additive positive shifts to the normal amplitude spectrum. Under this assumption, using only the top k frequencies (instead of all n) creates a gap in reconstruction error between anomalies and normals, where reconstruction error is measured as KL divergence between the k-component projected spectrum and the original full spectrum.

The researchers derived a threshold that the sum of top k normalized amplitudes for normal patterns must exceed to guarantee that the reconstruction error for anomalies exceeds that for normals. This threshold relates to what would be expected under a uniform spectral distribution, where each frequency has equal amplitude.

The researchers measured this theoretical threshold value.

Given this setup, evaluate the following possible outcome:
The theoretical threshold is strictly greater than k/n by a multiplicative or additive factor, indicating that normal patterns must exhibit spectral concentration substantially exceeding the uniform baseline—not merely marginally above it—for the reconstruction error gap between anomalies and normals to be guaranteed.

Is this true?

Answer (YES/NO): NO